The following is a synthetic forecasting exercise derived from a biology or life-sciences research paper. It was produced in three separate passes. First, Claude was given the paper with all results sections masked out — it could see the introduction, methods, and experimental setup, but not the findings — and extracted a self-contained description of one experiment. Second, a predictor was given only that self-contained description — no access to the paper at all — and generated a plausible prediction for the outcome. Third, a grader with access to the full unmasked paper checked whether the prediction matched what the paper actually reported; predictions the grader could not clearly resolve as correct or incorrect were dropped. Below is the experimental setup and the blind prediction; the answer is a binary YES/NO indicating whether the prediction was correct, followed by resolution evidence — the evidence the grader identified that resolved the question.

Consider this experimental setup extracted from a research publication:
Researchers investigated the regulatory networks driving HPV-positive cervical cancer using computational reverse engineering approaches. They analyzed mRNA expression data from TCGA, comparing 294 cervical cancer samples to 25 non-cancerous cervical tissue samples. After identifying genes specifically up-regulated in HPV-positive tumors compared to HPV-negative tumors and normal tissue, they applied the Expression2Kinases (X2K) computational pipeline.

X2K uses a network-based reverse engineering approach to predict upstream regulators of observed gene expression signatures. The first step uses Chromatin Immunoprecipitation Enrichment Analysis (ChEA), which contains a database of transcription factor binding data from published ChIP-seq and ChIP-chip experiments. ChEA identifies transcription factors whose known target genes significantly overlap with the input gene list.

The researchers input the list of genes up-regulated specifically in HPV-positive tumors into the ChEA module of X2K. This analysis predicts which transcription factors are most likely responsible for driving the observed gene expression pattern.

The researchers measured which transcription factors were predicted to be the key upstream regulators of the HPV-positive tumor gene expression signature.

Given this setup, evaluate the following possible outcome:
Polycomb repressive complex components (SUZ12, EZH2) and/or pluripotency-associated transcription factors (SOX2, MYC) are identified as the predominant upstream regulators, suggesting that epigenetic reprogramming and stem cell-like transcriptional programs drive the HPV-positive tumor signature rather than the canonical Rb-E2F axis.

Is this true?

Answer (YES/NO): NO